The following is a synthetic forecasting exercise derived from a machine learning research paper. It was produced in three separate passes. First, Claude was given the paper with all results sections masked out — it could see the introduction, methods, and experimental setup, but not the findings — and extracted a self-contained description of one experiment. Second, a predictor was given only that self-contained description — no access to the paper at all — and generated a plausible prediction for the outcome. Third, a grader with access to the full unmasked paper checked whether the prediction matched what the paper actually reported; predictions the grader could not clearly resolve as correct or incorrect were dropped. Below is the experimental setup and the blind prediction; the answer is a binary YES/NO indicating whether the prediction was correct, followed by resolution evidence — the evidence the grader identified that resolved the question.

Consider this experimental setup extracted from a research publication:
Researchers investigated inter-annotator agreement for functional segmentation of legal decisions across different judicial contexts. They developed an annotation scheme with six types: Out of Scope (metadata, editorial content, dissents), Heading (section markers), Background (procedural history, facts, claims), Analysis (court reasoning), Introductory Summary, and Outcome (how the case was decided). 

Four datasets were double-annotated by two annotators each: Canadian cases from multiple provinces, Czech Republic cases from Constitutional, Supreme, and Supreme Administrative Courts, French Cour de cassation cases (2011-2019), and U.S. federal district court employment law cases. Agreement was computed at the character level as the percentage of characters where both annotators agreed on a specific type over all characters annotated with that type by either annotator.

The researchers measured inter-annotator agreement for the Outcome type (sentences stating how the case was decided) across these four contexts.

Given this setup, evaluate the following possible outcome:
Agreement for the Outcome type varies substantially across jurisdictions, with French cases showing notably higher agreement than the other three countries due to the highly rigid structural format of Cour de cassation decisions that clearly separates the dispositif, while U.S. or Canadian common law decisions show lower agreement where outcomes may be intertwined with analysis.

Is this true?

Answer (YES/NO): NO